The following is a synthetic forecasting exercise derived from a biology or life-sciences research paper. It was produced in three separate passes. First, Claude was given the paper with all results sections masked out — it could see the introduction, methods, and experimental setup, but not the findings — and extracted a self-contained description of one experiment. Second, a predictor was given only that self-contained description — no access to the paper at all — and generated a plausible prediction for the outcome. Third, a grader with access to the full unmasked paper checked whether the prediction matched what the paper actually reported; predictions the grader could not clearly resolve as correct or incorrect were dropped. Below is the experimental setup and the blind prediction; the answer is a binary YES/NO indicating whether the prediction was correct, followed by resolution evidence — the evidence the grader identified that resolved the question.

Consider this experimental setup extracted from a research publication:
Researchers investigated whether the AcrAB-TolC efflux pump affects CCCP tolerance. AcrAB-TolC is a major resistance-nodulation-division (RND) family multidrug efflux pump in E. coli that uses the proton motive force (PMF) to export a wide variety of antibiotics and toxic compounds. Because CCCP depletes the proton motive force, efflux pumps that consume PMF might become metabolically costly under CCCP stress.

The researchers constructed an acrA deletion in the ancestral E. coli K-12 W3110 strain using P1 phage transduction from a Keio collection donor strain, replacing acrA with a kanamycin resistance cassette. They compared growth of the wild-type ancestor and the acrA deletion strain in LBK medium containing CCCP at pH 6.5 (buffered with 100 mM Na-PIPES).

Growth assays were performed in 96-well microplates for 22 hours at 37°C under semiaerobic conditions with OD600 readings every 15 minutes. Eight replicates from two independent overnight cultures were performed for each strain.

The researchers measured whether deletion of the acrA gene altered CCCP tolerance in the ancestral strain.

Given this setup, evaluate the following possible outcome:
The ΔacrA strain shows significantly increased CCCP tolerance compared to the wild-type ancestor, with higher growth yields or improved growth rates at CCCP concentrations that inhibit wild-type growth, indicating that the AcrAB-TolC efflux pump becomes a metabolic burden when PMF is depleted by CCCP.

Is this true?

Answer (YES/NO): NO